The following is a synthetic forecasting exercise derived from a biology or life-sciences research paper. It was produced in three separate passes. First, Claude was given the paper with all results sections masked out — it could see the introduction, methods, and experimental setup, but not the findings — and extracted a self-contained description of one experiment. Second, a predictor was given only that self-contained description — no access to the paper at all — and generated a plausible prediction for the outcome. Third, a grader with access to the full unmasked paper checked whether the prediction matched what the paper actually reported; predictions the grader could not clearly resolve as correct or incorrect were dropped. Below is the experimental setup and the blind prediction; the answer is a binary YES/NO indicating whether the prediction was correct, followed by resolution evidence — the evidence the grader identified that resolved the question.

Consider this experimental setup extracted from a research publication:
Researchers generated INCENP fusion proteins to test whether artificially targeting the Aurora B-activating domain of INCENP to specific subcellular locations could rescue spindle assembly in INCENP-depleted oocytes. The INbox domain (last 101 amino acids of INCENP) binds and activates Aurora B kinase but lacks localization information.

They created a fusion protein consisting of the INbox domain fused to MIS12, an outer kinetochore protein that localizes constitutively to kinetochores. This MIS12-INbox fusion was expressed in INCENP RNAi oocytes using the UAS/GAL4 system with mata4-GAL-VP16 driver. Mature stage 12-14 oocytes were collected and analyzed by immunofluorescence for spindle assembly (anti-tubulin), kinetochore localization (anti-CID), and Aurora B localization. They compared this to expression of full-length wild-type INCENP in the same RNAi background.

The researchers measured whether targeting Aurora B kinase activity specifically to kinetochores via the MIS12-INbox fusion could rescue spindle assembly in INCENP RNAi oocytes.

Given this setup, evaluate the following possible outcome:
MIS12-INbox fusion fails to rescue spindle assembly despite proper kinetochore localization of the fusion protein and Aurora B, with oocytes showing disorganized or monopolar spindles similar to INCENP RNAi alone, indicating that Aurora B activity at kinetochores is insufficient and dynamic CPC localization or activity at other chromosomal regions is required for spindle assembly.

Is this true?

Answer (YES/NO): NO